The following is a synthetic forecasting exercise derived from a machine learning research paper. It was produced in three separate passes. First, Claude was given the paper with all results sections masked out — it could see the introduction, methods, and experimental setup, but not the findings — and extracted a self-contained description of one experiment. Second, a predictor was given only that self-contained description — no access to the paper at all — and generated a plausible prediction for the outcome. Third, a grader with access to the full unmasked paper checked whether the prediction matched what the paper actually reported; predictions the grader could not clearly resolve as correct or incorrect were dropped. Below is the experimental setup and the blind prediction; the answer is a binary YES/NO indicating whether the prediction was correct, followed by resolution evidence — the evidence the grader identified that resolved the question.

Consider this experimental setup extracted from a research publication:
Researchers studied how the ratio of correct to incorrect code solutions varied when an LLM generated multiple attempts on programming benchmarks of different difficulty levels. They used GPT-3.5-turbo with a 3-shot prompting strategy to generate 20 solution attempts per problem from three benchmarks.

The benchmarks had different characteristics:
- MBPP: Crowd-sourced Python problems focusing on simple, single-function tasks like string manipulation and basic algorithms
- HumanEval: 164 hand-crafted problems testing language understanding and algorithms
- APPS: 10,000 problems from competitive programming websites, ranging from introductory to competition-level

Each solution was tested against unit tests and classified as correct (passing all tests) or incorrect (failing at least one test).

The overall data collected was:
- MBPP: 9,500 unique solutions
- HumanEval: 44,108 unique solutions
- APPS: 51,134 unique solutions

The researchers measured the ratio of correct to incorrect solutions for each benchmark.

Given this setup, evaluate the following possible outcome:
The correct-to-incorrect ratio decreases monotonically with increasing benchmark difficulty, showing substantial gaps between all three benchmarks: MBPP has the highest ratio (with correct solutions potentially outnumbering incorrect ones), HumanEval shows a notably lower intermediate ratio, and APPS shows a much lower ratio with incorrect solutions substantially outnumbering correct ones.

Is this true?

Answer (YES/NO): NO